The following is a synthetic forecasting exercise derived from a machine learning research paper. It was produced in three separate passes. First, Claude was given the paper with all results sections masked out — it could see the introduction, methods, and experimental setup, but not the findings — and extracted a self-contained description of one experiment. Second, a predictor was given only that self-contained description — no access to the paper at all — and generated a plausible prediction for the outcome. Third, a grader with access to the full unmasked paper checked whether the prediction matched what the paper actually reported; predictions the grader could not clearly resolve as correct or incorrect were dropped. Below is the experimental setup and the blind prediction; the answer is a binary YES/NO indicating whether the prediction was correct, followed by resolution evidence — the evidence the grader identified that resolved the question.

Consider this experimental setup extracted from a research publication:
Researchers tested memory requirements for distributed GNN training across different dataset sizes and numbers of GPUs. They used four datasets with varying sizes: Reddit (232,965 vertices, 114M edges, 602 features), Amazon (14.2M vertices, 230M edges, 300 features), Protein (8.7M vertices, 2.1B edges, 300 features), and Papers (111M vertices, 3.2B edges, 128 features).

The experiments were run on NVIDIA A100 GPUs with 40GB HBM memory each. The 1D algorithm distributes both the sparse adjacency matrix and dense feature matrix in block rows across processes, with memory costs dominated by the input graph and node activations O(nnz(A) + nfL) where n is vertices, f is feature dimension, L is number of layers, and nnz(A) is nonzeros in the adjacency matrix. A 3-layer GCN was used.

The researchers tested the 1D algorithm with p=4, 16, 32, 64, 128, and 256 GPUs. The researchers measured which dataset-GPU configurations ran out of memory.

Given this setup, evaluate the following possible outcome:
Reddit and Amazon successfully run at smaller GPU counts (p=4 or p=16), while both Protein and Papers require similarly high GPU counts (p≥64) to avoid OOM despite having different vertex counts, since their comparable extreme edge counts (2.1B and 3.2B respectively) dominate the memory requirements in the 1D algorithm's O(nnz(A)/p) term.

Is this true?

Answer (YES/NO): NO